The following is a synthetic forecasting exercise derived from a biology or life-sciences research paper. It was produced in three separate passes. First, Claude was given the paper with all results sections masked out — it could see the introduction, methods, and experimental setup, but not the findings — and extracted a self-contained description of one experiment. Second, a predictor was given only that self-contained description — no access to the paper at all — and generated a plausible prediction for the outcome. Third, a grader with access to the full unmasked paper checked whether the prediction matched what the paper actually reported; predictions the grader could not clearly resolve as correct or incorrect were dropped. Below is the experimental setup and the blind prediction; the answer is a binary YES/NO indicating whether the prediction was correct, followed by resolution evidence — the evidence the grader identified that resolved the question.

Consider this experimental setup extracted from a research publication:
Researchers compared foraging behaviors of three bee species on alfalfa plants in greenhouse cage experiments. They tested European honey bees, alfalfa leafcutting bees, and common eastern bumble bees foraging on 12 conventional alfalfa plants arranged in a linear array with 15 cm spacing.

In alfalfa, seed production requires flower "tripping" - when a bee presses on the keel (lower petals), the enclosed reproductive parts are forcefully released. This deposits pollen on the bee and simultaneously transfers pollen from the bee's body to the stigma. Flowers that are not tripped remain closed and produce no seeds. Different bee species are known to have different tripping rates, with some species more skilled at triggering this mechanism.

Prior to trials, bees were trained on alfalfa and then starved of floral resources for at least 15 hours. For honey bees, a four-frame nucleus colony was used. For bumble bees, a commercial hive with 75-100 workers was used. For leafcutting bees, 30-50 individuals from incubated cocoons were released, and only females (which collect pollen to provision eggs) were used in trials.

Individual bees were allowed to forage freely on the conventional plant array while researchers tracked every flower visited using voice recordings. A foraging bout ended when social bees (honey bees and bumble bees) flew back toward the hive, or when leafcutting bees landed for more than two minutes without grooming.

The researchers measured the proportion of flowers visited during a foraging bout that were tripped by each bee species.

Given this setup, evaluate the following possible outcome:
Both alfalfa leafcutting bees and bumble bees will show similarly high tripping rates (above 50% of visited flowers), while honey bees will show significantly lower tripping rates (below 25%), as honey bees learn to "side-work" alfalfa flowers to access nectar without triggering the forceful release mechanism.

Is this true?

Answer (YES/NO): NO